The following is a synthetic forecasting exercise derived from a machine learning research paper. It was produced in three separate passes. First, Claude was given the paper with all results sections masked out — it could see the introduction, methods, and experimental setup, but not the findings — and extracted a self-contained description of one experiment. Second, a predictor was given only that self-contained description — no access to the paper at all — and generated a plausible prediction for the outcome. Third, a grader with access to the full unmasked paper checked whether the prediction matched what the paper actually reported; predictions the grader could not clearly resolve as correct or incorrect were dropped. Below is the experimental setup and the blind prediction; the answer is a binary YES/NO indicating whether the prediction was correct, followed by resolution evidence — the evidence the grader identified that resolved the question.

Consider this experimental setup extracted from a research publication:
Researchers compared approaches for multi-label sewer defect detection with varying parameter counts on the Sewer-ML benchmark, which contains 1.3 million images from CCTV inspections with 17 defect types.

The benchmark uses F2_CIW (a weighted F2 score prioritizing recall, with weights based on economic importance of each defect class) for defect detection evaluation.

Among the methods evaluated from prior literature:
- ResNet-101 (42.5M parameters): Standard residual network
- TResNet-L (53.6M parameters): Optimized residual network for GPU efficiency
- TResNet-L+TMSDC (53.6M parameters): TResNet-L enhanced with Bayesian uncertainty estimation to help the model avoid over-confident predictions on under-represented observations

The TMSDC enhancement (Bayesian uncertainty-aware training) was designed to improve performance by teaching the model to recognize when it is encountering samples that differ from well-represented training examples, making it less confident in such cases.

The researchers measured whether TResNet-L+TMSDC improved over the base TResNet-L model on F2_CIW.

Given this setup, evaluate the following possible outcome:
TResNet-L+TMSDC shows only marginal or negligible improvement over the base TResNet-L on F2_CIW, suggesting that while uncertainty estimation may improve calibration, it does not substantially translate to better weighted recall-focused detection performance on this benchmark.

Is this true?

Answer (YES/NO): NO